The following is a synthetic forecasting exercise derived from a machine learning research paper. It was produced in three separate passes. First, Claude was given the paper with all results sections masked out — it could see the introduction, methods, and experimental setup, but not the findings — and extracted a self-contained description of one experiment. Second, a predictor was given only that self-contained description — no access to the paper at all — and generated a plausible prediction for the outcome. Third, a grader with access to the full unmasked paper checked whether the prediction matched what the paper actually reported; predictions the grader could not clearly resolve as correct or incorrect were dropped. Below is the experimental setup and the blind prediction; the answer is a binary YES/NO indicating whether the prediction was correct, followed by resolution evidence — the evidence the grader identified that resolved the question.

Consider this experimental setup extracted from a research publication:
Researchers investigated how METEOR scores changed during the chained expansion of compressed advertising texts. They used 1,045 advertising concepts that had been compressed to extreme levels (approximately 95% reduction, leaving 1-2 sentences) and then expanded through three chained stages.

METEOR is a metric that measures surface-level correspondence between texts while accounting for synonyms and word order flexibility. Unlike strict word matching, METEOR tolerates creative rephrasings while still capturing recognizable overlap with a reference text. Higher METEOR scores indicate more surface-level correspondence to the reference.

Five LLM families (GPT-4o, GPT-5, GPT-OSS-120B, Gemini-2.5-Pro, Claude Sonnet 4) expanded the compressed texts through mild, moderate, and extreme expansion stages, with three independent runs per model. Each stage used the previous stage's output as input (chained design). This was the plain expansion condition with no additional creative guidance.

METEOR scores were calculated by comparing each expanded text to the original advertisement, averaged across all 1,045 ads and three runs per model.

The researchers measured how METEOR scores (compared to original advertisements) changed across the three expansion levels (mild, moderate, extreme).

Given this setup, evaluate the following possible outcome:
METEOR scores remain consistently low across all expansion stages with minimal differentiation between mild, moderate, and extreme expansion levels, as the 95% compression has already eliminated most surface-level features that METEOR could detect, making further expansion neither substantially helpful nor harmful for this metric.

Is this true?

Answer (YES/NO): NO